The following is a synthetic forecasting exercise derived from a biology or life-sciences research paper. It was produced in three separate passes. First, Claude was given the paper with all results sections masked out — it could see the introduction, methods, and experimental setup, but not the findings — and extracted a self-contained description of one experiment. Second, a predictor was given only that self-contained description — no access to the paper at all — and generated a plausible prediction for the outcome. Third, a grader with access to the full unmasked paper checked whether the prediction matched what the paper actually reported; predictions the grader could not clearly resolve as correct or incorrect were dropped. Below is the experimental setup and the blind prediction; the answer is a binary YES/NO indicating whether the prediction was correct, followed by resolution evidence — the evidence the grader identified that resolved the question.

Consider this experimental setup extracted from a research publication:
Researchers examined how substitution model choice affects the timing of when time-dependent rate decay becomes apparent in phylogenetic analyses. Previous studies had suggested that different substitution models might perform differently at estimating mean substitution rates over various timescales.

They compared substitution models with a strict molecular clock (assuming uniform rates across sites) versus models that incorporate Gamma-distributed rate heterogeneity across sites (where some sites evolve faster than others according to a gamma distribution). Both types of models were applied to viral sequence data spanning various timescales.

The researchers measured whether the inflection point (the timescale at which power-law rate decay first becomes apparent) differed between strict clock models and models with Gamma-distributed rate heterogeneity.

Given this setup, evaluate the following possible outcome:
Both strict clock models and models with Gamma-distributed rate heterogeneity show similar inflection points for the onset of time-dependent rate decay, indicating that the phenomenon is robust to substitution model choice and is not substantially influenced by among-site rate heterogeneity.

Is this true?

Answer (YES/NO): NO